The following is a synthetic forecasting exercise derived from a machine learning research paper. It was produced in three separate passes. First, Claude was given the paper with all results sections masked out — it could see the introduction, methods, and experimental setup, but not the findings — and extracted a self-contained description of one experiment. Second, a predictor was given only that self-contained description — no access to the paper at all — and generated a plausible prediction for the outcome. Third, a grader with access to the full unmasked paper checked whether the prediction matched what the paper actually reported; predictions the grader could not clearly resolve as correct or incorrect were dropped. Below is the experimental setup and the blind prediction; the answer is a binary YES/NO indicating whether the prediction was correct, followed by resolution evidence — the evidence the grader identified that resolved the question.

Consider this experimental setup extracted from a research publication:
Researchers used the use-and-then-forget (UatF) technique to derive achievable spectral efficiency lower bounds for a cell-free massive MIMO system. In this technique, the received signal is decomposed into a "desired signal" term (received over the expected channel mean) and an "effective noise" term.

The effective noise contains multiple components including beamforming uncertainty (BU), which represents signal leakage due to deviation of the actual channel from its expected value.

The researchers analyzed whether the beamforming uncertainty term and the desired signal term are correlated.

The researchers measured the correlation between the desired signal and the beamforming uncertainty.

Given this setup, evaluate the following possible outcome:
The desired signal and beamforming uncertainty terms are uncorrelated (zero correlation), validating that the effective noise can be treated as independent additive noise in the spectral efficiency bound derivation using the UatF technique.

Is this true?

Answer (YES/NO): YES